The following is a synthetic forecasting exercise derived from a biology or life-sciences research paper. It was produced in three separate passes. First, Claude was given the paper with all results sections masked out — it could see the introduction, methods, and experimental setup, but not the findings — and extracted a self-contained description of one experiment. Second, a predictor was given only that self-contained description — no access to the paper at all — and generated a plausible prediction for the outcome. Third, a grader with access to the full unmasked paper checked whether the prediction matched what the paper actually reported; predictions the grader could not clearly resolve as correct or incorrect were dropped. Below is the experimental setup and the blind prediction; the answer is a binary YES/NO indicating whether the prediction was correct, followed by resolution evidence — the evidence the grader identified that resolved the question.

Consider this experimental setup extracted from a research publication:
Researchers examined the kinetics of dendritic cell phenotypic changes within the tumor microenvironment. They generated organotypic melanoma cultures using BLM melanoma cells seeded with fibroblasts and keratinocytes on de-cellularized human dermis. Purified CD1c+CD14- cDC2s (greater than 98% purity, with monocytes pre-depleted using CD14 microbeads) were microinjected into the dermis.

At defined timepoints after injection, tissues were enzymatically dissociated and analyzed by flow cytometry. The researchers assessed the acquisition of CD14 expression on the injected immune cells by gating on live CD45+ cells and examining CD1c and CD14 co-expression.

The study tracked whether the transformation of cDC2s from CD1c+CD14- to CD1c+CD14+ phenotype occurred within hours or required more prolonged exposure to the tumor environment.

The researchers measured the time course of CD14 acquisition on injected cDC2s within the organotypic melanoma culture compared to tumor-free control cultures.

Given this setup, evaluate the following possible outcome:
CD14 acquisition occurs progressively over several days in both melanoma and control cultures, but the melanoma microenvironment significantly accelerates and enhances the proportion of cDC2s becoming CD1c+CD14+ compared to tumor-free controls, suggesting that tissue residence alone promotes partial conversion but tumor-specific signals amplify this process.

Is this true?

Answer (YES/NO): NO